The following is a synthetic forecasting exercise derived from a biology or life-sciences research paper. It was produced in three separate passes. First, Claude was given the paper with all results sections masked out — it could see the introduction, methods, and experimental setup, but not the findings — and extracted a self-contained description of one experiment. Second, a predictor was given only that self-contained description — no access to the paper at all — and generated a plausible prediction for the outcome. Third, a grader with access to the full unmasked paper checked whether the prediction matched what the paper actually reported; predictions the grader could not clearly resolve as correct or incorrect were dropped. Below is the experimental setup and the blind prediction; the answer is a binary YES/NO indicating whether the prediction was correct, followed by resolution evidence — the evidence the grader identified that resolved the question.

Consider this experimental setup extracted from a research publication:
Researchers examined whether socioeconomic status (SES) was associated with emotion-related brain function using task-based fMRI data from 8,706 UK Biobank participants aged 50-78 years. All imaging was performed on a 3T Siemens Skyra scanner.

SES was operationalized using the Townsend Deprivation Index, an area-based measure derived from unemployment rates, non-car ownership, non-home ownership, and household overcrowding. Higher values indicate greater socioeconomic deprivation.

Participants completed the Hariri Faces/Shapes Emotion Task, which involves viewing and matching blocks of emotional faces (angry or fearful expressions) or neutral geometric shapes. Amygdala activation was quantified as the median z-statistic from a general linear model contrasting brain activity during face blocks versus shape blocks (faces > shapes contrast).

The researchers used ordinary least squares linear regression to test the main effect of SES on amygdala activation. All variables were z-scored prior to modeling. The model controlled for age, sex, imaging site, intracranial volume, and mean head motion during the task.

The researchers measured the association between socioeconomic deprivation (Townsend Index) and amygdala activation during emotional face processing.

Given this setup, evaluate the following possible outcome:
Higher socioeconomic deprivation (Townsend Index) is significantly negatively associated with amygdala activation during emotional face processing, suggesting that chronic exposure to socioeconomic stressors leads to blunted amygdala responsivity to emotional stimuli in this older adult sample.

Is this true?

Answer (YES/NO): NO